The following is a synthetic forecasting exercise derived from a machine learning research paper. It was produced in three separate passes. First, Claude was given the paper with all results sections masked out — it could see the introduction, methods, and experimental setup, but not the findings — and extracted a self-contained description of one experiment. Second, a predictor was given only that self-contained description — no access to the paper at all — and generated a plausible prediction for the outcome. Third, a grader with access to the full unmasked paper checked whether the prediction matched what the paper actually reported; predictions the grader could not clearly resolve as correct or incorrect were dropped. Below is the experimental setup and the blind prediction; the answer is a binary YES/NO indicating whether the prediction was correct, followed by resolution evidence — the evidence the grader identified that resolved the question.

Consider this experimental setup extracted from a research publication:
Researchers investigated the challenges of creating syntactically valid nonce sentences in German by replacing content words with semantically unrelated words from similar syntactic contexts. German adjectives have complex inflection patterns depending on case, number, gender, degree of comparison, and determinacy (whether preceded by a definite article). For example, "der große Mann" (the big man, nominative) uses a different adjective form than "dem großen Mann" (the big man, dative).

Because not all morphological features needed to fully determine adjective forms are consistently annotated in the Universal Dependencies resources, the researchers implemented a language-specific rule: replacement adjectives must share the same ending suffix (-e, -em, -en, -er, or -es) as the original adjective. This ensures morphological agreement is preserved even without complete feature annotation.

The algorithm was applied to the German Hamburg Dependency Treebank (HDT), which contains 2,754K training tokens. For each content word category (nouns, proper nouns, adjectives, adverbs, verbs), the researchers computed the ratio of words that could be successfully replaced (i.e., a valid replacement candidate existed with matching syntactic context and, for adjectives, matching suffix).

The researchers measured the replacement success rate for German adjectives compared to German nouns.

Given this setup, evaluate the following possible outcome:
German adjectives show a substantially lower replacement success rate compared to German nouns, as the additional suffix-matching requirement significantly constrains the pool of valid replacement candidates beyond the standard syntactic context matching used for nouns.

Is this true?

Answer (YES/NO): YES